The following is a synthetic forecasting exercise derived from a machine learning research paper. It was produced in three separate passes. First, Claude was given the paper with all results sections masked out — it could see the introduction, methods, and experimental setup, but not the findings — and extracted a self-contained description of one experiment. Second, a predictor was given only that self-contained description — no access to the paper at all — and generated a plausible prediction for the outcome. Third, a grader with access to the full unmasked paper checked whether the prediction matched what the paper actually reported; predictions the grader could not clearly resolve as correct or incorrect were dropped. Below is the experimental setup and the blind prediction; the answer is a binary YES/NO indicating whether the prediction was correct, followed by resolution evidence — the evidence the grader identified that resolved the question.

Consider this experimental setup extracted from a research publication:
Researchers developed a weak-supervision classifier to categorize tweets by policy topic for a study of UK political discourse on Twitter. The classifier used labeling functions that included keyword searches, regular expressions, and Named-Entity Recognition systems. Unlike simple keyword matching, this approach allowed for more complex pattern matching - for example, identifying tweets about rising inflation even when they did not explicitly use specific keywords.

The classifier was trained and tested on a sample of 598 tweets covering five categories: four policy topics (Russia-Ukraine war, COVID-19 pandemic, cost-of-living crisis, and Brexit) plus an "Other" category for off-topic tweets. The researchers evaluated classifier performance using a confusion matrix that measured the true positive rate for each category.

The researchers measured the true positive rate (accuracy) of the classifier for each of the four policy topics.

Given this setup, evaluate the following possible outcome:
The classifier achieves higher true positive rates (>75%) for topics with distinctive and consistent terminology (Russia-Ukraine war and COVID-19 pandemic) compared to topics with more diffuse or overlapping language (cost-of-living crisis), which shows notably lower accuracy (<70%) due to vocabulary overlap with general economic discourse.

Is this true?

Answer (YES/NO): NO